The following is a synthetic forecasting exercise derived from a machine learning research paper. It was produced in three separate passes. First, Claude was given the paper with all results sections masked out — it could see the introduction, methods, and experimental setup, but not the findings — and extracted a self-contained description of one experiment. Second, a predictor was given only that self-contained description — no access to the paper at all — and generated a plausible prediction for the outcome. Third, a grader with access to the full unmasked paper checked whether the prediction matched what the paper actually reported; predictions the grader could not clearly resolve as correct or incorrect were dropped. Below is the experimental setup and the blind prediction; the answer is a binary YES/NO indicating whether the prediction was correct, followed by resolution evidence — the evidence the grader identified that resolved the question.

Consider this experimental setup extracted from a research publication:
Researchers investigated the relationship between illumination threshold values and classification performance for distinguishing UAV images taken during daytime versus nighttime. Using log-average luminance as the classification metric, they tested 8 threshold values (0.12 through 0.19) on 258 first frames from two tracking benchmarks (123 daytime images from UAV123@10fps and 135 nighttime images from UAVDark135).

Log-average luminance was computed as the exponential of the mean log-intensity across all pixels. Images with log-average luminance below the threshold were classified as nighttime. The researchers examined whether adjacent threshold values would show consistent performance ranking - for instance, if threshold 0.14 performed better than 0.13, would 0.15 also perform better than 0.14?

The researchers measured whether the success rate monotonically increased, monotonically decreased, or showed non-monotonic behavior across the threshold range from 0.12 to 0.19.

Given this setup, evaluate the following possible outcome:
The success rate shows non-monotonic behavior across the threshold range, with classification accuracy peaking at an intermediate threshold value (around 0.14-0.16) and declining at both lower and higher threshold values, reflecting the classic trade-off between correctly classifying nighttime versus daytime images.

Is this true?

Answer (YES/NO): YES